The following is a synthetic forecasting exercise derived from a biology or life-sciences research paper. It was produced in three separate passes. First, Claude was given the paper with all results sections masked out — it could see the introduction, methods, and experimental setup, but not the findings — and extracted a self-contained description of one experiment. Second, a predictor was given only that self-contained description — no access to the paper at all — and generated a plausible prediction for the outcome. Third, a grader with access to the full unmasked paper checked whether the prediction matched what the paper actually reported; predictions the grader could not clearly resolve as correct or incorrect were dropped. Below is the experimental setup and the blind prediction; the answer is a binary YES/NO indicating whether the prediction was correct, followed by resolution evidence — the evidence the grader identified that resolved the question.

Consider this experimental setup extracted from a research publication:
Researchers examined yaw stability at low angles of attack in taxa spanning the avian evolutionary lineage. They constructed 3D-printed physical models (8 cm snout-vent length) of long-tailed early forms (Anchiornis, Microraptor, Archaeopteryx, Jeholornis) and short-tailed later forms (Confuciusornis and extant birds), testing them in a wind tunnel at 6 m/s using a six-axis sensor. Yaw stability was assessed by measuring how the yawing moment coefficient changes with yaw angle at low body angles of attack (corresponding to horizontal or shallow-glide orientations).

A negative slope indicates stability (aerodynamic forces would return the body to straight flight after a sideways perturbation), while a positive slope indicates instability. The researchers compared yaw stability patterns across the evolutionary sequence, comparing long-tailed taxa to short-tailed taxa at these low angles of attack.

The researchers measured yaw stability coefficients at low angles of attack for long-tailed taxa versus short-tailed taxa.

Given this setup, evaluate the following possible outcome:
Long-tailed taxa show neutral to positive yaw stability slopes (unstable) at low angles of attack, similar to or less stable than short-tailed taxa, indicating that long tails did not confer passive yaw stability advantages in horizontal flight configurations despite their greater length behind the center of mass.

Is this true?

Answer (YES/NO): NO